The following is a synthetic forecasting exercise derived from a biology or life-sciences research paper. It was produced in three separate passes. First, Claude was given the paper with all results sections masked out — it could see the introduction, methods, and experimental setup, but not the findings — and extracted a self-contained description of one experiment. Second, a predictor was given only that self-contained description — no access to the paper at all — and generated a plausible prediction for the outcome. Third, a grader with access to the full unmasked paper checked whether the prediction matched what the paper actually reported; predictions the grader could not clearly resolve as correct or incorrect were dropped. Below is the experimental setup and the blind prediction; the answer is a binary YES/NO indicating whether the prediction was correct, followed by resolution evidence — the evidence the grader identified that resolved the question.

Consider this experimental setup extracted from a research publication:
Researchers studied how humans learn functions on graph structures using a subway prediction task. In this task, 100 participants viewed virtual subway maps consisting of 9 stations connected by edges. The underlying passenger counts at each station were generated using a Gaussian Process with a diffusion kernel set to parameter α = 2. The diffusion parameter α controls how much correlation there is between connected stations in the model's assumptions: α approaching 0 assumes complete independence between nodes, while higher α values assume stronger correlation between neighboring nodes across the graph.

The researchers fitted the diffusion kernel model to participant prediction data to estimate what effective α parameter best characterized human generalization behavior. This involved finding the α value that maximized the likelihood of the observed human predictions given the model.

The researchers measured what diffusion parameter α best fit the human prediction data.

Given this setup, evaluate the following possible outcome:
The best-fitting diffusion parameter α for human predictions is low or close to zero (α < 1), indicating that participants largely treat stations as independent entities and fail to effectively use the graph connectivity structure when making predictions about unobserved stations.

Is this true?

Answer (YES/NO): NO